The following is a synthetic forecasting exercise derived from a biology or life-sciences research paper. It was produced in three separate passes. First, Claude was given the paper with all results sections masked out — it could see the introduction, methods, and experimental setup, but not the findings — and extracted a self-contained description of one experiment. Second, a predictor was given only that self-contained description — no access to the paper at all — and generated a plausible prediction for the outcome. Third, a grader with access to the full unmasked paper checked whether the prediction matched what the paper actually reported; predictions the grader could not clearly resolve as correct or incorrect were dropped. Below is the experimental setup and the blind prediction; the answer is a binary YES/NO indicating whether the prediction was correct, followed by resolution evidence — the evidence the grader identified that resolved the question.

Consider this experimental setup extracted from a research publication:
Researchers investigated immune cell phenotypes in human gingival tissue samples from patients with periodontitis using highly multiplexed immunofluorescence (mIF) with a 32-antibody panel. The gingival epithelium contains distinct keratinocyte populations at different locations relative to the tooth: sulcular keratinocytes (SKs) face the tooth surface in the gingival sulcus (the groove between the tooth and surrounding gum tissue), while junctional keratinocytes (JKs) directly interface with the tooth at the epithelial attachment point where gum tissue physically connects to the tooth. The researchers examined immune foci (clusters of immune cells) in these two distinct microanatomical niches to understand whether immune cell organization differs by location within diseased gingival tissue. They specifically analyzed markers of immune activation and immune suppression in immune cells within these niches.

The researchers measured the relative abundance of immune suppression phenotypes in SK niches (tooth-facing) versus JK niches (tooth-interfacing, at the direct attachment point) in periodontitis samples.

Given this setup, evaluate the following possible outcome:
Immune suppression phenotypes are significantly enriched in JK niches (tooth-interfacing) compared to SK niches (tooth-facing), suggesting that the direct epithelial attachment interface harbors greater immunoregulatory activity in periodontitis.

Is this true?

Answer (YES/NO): YES